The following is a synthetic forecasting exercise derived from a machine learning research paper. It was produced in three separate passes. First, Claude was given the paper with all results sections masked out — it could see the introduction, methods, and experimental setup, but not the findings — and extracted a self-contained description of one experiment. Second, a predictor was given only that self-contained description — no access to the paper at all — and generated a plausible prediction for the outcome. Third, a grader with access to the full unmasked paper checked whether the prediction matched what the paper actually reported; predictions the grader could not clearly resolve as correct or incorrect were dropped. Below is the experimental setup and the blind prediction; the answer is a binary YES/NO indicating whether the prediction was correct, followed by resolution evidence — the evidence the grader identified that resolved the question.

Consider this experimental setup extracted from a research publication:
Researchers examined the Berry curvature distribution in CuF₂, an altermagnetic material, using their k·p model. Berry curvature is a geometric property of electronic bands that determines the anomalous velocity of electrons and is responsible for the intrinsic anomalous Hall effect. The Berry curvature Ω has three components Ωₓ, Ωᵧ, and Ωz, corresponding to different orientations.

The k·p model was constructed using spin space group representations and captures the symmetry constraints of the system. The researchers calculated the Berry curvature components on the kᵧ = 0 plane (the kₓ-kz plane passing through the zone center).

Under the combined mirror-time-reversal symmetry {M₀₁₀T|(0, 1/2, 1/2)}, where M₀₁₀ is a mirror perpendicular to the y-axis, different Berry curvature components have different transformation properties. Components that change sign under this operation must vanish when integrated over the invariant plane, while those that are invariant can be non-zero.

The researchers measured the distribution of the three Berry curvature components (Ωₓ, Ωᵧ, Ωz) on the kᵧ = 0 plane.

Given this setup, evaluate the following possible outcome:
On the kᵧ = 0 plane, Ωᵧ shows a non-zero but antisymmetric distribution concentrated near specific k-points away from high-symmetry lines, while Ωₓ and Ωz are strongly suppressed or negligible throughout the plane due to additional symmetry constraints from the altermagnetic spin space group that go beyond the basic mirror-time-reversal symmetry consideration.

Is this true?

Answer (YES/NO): NO